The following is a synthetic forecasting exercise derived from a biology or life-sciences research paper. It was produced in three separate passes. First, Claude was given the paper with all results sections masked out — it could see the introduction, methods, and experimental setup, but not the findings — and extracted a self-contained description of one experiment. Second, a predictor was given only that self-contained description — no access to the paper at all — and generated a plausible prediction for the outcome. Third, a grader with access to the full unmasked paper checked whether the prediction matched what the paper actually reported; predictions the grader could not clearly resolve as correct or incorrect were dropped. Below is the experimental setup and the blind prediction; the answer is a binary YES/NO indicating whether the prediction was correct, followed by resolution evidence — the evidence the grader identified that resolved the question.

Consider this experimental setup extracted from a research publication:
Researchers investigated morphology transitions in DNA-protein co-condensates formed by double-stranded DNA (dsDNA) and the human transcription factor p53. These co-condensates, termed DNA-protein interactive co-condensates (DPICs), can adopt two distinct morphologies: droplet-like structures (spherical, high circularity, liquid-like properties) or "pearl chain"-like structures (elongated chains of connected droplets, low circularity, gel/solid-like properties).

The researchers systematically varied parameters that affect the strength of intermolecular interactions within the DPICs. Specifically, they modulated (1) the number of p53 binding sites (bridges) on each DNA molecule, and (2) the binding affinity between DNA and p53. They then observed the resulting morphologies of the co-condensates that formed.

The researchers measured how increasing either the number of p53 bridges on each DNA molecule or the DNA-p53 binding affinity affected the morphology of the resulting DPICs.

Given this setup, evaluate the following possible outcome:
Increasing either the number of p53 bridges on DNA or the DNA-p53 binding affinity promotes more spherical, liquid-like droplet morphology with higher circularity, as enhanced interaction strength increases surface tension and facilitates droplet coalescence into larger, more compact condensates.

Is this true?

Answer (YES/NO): NO